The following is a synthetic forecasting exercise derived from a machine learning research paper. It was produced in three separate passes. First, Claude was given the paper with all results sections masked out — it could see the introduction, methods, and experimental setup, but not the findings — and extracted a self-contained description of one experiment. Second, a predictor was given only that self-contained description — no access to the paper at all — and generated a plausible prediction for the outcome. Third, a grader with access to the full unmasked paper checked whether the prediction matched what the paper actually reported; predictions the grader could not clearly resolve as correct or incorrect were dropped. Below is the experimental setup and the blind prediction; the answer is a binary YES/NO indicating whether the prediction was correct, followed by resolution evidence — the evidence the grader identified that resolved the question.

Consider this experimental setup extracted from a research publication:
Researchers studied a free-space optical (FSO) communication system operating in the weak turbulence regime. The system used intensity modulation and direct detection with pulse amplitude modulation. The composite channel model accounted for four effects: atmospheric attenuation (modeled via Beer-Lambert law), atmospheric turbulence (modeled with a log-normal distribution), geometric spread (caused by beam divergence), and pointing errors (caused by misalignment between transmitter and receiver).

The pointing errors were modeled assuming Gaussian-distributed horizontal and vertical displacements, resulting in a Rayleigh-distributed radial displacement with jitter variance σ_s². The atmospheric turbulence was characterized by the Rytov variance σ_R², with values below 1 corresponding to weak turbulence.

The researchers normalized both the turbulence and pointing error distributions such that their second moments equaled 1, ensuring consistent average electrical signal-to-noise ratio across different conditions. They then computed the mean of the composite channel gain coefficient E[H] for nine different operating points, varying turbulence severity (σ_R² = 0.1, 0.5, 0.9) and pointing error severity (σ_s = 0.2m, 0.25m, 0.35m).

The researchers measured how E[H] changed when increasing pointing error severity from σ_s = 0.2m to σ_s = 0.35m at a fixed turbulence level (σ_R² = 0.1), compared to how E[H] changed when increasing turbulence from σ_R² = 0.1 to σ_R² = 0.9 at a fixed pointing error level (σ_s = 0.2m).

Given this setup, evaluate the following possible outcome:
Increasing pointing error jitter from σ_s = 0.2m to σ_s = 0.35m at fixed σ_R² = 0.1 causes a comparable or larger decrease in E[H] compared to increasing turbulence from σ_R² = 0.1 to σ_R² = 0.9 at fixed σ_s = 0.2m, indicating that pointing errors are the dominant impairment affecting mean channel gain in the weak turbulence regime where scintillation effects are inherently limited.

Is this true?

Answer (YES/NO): NO